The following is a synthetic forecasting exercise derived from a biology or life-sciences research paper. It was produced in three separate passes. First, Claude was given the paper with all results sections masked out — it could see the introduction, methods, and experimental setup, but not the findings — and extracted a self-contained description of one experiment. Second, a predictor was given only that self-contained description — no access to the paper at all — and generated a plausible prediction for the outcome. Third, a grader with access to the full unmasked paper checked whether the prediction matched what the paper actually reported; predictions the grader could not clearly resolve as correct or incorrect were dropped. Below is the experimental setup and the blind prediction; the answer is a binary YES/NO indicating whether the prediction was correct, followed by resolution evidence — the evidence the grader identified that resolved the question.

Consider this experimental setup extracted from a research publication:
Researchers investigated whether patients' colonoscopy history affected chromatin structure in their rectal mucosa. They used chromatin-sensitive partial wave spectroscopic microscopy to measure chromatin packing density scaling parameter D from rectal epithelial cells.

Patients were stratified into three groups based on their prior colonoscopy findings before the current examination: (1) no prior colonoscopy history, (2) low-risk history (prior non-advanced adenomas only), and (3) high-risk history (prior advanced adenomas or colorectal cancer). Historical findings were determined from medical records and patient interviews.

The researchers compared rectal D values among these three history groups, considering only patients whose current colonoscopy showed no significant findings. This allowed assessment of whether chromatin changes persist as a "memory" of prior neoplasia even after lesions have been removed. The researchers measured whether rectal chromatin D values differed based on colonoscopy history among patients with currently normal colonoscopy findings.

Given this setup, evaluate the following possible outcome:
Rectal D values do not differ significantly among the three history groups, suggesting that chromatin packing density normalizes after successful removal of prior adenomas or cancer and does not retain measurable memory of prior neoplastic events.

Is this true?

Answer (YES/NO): NO